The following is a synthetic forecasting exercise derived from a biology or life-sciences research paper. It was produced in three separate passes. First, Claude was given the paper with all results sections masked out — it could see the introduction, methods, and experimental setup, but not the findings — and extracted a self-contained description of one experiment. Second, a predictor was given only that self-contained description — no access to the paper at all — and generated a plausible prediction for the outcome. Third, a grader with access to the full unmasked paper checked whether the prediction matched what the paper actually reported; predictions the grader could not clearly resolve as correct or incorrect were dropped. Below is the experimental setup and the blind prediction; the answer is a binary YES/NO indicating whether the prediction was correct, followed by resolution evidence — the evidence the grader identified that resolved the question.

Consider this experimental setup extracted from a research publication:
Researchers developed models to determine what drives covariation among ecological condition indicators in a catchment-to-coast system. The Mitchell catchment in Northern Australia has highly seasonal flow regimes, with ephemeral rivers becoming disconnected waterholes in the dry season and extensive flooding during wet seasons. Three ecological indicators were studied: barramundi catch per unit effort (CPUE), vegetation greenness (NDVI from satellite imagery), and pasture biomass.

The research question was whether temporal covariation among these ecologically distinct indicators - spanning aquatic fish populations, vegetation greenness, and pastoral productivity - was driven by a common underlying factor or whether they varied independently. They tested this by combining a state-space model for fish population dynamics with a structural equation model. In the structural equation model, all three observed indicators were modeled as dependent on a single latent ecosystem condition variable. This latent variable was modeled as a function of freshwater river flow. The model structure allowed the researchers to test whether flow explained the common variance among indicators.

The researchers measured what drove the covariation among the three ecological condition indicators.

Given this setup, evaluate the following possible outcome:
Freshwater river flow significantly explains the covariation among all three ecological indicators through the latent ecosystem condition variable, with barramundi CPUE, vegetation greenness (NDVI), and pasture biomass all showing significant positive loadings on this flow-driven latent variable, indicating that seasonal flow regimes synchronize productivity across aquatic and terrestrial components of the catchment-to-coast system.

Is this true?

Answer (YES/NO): NO